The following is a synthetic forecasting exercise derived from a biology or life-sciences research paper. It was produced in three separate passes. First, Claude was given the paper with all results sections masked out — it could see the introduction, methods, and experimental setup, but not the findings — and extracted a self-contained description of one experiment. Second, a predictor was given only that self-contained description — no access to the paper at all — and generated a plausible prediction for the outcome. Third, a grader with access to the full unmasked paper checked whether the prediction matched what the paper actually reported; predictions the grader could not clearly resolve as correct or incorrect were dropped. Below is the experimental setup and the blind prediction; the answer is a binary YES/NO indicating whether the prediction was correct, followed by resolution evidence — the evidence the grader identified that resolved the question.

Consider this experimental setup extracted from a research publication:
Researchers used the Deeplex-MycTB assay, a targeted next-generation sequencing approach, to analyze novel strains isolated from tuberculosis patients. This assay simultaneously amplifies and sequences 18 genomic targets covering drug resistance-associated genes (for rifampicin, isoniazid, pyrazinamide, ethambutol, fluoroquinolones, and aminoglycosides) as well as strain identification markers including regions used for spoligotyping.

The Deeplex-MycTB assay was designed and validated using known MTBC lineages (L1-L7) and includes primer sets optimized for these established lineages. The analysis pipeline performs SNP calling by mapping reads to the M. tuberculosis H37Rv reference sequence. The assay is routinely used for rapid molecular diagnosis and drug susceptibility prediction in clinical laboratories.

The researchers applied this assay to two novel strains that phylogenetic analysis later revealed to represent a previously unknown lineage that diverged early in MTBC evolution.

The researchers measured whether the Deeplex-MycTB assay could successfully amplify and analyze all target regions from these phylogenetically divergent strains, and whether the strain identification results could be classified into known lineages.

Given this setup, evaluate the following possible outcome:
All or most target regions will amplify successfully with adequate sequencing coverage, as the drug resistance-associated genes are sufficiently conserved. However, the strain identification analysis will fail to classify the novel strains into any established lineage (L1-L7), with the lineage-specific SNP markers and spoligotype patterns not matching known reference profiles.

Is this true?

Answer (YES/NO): YES